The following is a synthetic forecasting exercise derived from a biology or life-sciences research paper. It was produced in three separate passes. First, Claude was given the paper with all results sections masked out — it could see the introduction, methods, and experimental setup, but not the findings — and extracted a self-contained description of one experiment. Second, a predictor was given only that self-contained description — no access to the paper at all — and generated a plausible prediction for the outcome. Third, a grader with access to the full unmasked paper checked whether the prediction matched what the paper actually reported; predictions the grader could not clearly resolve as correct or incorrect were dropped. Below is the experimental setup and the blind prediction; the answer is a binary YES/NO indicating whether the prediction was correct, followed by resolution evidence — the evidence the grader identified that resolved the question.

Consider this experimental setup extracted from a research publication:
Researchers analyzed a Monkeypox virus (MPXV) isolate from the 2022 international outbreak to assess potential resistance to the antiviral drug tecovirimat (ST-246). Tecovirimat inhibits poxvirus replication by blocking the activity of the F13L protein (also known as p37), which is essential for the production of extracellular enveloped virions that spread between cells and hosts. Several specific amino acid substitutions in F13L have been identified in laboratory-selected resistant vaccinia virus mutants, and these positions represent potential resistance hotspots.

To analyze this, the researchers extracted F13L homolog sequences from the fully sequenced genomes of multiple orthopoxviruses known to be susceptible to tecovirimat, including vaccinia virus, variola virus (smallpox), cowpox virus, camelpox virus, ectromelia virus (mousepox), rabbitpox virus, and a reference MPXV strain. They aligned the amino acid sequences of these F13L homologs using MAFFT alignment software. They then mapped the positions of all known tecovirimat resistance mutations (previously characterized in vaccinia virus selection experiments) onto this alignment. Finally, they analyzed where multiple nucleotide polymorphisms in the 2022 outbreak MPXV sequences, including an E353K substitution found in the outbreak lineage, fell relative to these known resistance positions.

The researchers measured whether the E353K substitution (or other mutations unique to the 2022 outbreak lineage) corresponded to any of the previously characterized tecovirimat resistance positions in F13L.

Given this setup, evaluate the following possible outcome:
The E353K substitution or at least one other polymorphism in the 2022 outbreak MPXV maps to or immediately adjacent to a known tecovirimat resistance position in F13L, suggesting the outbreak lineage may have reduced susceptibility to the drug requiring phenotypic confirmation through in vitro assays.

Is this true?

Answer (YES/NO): NO